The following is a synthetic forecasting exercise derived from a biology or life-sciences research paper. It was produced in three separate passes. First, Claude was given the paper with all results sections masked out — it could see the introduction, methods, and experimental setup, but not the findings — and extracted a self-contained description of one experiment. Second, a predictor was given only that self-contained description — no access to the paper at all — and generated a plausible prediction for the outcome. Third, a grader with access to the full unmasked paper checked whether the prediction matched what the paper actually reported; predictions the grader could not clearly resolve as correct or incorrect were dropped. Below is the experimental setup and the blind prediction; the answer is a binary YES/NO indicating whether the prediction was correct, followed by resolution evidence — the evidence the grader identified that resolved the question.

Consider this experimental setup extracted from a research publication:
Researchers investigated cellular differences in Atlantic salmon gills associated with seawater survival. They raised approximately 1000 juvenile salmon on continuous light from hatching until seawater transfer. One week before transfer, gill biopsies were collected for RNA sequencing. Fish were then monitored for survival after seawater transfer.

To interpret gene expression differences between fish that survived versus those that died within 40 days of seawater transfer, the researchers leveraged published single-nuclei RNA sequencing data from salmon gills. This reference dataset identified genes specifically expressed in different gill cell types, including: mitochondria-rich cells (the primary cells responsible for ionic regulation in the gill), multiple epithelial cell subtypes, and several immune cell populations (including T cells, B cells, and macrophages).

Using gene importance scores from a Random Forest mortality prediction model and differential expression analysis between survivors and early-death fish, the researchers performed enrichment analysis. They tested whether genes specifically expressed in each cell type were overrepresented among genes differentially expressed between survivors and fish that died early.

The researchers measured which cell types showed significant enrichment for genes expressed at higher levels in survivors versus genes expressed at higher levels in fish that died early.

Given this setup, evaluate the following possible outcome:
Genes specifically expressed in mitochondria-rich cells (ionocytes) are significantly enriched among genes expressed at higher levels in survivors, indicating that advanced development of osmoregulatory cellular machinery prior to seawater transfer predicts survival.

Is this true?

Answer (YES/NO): YES